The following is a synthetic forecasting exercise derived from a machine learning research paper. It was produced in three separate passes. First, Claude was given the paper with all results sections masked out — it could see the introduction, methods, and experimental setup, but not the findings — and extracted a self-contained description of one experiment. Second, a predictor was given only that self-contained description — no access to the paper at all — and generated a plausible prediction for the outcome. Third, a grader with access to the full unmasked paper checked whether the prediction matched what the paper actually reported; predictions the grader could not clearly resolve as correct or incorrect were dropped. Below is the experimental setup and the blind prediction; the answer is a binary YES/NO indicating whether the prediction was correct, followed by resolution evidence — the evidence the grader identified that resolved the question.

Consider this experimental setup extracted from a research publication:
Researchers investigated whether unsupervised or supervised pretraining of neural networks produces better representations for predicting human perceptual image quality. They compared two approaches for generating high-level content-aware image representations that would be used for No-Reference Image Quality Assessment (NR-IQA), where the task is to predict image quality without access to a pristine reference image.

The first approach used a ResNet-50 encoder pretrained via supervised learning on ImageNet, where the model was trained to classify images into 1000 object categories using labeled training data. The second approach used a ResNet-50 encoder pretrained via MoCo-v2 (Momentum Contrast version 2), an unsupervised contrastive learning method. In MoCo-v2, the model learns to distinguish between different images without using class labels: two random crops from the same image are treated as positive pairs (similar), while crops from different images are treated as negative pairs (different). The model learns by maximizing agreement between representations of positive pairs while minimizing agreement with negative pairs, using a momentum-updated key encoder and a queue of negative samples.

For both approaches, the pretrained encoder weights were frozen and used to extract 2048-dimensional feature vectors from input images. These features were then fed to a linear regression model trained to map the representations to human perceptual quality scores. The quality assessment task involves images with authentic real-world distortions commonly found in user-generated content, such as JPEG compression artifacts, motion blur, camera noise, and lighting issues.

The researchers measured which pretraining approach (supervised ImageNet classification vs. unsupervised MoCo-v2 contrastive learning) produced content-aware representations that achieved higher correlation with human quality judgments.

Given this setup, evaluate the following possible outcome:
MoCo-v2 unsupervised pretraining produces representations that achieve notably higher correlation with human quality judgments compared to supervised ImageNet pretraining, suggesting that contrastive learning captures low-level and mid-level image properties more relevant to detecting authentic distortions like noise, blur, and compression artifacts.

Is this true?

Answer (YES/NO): NO